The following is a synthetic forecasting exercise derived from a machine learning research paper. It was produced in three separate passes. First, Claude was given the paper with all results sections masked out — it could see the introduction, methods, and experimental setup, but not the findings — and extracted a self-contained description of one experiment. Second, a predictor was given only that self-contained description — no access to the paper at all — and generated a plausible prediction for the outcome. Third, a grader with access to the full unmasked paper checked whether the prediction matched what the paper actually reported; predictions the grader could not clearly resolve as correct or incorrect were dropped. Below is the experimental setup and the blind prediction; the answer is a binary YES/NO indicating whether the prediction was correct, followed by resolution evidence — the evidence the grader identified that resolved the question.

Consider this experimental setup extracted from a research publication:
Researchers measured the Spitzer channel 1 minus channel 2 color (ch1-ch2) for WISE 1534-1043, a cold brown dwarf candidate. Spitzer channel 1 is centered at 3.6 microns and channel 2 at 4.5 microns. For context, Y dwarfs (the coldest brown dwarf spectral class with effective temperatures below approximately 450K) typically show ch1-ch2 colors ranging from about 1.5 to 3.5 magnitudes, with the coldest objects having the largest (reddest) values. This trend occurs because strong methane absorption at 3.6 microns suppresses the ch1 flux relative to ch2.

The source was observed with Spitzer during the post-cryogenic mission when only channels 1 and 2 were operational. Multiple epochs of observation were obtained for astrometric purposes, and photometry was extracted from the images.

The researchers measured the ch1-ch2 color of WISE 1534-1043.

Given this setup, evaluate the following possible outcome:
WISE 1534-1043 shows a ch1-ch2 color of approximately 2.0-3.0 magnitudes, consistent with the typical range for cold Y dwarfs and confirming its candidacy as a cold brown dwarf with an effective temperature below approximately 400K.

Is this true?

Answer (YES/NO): NO